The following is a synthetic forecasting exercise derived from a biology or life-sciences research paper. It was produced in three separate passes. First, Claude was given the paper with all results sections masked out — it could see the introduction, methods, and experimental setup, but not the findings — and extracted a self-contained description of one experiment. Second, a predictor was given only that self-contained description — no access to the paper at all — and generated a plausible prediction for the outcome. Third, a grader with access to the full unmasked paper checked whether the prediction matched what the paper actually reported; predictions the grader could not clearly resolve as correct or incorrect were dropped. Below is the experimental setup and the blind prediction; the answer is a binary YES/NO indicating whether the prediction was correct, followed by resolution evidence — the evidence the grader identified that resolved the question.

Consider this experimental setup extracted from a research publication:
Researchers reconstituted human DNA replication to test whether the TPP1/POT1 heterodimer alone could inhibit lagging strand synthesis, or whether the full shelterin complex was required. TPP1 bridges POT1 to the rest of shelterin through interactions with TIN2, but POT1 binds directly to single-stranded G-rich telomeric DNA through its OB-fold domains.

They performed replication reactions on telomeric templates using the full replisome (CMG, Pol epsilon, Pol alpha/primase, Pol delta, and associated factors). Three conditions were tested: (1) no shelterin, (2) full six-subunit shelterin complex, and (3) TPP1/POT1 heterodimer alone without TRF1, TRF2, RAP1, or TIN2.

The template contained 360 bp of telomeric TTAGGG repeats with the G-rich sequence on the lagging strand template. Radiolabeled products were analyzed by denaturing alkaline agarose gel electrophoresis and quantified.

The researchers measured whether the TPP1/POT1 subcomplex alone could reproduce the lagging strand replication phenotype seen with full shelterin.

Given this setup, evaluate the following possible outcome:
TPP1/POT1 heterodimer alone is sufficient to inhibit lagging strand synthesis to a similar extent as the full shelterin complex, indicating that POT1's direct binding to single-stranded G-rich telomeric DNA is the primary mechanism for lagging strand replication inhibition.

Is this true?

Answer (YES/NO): NO